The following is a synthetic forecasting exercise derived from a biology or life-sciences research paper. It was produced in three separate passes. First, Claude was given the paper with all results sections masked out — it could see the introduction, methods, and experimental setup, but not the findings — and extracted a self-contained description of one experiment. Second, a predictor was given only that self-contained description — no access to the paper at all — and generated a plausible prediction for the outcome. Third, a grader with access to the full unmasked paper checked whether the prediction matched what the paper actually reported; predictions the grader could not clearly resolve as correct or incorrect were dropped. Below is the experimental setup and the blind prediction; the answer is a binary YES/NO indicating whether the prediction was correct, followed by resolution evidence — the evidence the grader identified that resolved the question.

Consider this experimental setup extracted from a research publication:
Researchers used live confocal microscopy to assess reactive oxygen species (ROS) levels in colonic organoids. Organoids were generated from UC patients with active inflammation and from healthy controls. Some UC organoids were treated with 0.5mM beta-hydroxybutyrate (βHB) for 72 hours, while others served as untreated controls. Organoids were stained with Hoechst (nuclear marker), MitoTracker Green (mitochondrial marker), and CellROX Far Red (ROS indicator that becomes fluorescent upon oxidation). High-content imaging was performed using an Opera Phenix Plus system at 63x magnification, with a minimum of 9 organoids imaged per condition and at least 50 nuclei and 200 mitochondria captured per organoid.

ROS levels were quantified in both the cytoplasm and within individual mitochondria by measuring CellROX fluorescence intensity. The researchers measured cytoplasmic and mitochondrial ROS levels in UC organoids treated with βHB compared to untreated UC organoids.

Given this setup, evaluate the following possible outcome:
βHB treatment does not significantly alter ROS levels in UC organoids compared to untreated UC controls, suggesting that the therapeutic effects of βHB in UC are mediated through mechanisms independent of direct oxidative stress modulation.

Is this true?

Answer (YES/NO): NO